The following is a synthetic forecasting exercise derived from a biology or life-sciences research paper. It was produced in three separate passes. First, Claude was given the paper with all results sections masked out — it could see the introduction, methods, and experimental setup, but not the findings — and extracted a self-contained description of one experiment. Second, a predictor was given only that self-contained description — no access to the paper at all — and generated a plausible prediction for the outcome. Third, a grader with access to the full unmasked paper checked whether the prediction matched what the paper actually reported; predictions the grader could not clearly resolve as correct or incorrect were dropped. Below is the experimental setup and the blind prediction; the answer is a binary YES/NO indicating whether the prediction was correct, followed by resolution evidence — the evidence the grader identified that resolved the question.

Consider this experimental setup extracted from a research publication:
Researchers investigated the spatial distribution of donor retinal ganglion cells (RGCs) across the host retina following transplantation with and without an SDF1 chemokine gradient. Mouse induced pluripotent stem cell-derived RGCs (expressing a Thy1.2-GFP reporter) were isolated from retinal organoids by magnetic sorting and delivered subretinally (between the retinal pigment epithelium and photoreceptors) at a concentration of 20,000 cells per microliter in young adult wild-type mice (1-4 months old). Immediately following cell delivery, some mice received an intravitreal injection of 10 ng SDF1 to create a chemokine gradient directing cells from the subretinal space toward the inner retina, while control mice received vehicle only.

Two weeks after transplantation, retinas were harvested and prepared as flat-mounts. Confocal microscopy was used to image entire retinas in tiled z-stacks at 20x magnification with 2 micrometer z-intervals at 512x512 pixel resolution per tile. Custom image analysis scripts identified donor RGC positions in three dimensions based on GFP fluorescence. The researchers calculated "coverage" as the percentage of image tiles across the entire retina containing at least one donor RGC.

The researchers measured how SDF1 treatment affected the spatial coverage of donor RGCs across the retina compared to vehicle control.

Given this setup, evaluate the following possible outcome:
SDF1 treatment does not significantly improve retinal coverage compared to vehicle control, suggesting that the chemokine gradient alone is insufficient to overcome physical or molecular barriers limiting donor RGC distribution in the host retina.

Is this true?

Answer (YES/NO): YES